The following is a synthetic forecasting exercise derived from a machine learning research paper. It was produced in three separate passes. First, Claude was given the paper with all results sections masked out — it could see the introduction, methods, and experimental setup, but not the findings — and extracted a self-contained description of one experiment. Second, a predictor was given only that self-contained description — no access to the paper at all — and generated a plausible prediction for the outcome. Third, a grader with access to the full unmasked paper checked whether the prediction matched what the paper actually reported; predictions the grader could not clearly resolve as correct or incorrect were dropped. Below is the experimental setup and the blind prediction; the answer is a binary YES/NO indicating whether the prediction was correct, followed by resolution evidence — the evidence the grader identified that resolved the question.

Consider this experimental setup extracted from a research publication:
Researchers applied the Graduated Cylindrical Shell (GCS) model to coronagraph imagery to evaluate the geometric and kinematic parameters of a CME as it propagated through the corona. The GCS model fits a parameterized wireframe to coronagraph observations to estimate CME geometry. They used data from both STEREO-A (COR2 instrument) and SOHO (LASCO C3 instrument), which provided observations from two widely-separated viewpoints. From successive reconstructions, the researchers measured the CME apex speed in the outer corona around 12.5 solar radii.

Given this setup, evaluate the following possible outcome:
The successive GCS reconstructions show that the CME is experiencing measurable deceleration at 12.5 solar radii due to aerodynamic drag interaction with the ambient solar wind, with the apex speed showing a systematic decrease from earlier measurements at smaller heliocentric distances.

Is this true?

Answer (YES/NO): NO